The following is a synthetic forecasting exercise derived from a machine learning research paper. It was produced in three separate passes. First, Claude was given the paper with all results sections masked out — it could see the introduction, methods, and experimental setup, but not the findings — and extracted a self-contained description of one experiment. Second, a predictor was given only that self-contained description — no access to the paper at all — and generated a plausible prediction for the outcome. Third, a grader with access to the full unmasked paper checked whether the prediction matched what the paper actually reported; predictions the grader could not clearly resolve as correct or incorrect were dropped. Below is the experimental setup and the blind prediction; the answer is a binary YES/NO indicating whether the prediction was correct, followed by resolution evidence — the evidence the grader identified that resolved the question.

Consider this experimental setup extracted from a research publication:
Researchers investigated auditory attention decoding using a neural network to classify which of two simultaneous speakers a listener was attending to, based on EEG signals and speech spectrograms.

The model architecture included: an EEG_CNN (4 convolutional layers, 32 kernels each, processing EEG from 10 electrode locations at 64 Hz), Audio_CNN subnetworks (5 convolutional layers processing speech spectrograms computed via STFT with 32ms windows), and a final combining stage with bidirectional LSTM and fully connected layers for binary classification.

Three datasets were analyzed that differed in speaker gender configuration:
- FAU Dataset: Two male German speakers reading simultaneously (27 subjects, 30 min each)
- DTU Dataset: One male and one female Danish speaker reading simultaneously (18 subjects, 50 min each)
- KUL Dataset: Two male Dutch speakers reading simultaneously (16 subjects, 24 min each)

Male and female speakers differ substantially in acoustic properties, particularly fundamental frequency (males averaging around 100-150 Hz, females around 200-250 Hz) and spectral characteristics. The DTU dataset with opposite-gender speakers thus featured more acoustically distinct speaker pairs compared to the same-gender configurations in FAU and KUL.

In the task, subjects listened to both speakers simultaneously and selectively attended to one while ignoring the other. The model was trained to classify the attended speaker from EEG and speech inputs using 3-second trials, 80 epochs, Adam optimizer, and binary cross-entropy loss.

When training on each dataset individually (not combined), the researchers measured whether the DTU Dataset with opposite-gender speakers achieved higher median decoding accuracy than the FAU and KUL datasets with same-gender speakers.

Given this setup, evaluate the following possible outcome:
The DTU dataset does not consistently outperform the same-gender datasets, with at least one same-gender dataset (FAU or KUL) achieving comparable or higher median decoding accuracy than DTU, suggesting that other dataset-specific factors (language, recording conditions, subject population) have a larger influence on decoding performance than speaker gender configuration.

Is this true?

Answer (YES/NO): YES